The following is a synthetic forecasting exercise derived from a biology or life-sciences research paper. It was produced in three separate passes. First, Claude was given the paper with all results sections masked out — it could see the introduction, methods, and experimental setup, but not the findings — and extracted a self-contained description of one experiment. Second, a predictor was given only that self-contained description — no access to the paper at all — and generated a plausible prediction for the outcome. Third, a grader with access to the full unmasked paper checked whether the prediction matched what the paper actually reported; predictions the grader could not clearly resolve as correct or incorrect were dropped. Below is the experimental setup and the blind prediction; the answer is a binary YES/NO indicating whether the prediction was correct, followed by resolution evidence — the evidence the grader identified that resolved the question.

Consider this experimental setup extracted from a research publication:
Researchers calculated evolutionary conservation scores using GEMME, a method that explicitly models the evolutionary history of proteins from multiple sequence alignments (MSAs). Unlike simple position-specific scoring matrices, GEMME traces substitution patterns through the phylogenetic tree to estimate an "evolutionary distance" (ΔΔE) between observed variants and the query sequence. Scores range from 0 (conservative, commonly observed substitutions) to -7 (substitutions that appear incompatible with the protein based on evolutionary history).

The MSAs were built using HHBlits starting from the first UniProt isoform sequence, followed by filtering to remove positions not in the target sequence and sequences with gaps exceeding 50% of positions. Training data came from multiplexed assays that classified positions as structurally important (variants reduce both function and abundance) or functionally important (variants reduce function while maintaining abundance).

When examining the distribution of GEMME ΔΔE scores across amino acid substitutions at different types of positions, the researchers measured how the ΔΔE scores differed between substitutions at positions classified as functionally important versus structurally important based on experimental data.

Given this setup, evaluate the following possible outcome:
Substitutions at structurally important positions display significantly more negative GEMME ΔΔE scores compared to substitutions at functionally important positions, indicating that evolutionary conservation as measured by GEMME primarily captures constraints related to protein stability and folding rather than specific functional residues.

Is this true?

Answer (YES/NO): NO